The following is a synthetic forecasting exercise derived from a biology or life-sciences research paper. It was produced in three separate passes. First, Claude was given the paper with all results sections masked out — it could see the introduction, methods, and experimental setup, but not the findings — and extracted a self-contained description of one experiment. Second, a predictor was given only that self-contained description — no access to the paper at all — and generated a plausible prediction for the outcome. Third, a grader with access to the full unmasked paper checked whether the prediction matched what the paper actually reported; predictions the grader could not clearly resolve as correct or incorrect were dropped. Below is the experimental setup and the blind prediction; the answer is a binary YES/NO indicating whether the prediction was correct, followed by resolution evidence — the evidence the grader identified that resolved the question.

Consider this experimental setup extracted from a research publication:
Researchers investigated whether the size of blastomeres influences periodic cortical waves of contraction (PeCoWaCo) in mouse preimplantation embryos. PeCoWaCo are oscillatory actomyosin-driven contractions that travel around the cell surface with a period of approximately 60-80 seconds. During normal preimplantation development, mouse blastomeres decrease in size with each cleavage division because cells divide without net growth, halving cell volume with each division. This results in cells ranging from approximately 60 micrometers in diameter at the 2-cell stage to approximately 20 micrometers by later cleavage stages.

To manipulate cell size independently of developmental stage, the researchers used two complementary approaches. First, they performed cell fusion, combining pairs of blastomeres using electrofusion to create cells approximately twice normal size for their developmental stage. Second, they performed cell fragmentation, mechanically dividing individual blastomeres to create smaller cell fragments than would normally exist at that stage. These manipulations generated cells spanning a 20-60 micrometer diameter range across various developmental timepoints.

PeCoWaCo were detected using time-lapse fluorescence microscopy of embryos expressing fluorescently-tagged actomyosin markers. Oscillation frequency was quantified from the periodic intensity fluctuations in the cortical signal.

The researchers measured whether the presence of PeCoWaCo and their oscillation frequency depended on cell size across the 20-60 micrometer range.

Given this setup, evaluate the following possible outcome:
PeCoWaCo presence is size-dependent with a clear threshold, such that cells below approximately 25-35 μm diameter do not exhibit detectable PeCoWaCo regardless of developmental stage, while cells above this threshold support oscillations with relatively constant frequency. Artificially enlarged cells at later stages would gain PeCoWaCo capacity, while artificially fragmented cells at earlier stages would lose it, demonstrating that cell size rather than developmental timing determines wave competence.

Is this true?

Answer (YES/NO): NO